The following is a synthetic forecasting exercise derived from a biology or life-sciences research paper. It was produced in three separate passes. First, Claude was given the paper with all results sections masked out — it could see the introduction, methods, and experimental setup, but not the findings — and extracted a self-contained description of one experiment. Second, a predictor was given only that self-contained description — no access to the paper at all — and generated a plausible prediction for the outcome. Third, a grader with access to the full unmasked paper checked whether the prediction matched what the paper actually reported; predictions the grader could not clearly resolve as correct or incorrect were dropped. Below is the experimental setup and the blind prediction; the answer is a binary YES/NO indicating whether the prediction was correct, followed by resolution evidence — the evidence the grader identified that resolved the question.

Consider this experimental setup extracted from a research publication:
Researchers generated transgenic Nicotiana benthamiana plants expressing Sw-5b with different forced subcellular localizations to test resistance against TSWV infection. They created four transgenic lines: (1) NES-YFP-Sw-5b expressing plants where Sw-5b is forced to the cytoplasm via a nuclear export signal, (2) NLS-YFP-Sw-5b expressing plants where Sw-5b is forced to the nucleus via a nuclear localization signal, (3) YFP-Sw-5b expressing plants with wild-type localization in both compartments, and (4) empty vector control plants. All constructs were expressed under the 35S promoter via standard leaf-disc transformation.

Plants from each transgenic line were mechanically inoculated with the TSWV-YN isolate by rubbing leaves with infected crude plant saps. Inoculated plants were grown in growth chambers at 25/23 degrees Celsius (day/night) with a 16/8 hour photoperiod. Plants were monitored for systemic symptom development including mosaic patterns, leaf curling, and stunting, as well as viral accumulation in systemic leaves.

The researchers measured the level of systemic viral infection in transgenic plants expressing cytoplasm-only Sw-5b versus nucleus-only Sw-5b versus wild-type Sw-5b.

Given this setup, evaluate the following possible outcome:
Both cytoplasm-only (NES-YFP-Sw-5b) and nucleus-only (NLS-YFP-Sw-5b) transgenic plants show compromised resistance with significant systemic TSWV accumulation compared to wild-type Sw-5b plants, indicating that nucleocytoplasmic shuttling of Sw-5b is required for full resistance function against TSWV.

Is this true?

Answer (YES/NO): NO